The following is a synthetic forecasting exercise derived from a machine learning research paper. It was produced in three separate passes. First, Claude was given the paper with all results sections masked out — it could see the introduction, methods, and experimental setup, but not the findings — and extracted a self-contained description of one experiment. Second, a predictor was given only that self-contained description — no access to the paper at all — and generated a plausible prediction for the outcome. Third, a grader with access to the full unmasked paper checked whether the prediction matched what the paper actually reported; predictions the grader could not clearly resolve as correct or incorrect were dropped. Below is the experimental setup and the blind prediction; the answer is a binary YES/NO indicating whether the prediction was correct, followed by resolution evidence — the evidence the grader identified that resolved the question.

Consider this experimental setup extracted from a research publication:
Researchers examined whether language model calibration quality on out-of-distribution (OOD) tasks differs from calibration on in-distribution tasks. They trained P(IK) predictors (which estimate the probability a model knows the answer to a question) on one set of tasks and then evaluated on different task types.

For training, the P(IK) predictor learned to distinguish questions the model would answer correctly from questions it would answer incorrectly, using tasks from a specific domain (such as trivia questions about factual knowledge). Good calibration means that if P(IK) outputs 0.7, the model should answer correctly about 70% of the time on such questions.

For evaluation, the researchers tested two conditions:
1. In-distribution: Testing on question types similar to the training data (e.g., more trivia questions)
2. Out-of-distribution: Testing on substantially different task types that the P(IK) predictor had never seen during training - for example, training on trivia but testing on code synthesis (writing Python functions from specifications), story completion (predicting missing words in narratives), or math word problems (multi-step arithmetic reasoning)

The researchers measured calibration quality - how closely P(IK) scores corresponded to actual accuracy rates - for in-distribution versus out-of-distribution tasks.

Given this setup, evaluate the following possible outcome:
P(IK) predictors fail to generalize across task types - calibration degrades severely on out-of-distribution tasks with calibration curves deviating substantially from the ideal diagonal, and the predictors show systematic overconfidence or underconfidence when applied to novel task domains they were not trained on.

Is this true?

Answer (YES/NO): NO